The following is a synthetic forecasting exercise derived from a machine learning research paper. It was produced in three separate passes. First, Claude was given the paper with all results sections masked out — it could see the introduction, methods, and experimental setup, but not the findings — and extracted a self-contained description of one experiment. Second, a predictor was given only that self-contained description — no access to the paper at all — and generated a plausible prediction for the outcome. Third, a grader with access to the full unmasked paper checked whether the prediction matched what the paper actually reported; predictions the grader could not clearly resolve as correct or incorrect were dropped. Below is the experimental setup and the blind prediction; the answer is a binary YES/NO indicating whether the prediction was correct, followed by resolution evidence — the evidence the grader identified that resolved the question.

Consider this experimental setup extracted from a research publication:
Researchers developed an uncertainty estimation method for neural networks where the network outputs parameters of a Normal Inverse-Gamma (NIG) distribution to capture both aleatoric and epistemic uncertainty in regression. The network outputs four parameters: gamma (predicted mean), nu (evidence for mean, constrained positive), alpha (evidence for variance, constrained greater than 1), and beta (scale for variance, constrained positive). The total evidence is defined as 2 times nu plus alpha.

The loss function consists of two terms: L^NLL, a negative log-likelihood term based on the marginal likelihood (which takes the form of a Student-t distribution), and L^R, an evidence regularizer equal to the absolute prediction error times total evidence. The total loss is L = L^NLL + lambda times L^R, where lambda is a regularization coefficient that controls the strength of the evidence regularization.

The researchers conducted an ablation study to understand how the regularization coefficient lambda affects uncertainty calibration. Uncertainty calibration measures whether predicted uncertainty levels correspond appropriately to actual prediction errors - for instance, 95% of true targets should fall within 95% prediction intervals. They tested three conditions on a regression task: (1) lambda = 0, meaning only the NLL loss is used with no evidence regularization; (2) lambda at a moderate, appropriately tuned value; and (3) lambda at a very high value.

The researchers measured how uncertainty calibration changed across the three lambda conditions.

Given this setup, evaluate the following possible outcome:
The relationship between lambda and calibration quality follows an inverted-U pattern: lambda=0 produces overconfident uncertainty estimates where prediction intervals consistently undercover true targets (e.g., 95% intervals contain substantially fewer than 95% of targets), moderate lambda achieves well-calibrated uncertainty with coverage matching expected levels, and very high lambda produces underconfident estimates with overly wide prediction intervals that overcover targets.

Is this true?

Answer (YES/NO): YES